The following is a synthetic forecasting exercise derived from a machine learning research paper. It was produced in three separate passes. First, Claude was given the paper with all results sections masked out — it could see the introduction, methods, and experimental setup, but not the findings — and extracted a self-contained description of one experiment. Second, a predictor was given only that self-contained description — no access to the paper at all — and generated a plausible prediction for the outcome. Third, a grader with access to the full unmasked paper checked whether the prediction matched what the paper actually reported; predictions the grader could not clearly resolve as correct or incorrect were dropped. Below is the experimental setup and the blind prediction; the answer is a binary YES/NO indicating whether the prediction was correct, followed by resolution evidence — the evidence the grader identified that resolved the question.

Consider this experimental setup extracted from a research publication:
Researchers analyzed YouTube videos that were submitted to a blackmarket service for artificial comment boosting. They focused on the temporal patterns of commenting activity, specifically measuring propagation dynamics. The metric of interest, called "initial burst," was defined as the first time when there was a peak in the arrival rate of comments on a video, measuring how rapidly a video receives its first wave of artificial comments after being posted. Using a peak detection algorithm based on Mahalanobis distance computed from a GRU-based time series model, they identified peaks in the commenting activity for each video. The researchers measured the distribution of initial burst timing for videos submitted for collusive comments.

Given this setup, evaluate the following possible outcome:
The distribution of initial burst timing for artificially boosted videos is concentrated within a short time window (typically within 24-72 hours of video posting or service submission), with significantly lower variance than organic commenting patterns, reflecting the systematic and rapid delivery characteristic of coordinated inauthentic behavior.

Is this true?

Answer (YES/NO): NO